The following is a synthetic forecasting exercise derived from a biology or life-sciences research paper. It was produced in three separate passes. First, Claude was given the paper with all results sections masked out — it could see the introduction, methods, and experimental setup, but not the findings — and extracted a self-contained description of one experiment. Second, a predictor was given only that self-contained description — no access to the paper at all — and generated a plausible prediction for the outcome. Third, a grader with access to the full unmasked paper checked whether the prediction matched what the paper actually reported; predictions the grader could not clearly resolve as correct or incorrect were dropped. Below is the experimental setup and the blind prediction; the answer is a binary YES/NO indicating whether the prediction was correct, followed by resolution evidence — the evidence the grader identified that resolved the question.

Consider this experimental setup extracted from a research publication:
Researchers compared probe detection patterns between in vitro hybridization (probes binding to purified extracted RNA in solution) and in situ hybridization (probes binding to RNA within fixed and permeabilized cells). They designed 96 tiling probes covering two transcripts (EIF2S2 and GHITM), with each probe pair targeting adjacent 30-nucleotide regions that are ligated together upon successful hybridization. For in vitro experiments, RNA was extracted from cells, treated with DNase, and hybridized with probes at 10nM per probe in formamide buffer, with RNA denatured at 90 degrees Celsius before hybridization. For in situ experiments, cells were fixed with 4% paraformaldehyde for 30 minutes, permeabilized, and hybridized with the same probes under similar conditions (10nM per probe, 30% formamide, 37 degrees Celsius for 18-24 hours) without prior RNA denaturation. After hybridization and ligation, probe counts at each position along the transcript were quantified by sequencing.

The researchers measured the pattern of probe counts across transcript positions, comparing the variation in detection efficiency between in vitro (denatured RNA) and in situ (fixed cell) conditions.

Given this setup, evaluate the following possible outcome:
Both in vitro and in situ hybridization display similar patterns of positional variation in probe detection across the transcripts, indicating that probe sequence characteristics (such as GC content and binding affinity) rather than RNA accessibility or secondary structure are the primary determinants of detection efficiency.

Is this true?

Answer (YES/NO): NO